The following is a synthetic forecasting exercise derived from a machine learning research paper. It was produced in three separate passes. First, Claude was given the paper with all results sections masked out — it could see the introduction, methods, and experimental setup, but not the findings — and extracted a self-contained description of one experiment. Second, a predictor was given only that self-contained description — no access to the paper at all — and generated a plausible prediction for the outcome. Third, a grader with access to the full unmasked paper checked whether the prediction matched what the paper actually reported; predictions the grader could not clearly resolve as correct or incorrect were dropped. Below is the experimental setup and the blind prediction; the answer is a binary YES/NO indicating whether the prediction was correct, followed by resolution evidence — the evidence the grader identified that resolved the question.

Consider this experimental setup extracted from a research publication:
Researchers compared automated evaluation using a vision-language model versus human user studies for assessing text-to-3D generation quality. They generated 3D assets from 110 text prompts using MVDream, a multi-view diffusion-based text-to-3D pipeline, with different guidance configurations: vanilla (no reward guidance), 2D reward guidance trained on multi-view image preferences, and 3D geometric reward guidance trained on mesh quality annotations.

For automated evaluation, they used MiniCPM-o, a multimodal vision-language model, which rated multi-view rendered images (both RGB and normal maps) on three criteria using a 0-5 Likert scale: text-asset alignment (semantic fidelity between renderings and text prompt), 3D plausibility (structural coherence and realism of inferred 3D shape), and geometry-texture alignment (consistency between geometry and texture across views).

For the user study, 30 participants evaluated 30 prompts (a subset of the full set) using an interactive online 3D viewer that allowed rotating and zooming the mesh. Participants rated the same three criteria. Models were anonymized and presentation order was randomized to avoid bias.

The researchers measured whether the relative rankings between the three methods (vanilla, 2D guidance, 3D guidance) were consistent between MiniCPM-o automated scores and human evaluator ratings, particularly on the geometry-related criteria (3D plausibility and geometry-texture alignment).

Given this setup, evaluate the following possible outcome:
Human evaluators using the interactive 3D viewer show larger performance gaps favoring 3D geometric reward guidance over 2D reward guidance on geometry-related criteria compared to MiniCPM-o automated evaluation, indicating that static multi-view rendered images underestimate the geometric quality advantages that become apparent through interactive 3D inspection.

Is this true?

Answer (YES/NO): YES